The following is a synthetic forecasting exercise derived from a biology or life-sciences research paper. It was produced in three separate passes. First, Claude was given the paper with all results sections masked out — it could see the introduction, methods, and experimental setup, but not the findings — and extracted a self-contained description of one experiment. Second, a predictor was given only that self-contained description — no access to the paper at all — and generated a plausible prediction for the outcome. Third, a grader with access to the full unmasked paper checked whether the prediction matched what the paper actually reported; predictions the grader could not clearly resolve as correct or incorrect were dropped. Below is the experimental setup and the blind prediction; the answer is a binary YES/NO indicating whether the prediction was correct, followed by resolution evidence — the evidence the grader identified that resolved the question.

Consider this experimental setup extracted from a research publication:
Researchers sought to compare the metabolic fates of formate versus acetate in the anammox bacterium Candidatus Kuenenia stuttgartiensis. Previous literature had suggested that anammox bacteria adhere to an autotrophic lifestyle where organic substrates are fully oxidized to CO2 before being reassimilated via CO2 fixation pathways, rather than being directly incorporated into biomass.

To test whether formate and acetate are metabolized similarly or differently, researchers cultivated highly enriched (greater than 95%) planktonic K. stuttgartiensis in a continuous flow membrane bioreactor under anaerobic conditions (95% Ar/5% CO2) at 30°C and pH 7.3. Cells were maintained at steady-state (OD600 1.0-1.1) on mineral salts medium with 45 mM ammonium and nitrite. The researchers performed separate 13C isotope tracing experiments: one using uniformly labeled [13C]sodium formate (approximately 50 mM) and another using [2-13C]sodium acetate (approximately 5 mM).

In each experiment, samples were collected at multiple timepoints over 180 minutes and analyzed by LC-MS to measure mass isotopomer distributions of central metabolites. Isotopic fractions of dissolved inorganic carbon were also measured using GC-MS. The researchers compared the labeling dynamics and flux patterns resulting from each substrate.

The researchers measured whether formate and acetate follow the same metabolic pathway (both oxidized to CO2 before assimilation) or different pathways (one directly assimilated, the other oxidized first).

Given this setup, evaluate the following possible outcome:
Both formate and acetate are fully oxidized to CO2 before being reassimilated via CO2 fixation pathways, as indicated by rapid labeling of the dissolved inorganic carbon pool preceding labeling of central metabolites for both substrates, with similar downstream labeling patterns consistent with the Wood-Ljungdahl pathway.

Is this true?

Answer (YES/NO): NO